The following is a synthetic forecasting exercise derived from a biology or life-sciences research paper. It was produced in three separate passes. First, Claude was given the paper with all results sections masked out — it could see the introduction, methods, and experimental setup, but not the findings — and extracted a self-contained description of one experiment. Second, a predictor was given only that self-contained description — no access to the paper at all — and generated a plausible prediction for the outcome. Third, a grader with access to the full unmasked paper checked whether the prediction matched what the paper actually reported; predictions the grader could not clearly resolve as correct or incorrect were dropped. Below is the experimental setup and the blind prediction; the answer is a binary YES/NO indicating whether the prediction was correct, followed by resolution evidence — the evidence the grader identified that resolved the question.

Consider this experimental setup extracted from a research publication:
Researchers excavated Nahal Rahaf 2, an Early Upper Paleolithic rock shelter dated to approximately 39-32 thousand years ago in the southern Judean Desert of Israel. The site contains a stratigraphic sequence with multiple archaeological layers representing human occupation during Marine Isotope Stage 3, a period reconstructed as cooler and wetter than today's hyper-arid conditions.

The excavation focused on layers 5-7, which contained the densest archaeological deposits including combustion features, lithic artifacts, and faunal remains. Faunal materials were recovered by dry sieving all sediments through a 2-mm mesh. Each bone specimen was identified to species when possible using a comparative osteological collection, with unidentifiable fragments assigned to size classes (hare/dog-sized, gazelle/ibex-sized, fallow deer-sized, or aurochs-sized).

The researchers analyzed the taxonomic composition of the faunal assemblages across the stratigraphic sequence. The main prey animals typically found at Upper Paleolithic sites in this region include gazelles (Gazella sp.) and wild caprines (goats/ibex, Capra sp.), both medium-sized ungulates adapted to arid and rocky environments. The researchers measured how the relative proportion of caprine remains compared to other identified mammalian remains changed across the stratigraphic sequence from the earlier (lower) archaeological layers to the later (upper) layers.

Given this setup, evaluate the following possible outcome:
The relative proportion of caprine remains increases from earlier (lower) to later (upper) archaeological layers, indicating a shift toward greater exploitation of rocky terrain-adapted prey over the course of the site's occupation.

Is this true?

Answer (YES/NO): YES